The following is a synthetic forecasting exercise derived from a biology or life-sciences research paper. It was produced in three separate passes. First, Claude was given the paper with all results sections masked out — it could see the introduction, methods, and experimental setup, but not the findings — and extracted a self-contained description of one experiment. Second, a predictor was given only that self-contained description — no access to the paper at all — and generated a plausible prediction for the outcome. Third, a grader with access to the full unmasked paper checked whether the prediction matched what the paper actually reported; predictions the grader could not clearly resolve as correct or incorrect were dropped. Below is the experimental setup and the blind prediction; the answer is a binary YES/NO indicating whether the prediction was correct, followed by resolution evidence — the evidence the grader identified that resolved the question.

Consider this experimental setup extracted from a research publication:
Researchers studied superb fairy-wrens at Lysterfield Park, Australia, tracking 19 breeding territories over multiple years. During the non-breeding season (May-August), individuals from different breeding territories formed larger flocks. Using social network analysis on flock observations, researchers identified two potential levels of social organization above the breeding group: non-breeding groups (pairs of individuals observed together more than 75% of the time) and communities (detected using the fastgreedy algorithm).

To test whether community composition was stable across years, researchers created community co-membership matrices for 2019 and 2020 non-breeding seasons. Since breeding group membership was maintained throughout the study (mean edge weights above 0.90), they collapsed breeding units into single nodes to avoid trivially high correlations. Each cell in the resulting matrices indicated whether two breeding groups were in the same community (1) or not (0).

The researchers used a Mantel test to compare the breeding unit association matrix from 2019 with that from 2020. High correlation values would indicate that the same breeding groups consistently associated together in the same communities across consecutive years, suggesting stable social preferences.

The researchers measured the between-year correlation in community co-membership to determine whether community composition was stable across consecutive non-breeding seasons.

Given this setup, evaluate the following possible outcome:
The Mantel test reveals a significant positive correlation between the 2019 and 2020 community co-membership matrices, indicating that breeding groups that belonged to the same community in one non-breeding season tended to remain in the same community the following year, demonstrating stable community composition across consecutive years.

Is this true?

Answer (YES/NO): YES